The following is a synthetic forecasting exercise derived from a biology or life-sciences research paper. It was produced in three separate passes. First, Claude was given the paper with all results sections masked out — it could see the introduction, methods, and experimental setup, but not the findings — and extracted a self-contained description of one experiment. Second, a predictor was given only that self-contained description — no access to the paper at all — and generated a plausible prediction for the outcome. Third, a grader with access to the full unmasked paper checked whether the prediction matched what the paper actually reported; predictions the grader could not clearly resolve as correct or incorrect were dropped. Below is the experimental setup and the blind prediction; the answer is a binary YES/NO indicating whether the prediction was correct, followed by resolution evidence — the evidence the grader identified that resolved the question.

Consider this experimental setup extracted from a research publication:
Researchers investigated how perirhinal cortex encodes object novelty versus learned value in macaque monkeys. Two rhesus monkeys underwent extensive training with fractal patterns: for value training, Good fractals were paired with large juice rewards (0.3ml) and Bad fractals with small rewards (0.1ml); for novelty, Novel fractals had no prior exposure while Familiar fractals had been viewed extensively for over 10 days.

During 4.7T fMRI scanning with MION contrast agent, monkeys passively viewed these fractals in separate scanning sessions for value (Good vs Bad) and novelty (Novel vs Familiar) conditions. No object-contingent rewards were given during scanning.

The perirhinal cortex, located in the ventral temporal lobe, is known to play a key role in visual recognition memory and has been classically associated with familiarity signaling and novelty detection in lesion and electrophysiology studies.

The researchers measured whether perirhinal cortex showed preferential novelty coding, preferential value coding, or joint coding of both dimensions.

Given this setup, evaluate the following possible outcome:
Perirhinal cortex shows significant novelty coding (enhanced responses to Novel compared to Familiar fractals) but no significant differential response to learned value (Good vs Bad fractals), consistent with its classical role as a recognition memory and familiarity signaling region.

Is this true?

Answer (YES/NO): YES